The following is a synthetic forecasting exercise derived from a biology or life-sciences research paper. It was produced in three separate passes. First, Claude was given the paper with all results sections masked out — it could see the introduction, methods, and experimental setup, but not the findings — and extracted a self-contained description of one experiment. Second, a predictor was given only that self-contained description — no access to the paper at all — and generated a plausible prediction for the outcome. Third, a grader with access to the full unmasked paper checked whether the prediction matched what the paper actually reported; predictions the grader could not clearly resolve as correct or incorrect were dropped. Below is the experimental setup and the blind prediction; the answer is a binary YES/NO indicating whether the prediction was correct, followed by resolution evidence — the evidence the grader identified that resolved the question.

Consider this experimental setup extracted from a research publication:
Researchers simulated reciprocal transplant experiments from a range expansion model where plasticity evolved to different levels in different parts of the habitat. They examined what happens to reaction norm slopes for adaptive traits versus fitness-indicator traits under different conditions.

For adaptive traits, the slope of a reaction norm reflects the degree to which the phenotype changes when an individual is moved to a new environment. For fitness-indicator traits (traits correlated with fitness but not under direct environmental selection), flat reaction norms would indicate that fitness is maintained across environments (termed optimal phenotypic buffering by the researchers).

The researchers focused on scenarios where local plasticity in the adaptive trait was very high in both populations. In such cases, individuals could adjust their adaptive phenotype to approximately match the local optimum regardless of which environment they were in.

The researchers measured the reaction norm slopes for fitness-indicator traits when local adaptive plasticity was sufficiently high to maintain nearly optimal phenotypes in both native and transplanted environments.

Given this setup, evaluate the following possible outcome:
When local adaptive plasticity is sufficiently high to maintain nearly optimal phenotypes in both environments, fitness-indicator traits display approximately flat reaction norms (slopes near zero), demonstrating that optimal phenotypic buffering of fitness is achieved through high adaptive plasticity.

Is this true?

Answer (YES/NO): YES